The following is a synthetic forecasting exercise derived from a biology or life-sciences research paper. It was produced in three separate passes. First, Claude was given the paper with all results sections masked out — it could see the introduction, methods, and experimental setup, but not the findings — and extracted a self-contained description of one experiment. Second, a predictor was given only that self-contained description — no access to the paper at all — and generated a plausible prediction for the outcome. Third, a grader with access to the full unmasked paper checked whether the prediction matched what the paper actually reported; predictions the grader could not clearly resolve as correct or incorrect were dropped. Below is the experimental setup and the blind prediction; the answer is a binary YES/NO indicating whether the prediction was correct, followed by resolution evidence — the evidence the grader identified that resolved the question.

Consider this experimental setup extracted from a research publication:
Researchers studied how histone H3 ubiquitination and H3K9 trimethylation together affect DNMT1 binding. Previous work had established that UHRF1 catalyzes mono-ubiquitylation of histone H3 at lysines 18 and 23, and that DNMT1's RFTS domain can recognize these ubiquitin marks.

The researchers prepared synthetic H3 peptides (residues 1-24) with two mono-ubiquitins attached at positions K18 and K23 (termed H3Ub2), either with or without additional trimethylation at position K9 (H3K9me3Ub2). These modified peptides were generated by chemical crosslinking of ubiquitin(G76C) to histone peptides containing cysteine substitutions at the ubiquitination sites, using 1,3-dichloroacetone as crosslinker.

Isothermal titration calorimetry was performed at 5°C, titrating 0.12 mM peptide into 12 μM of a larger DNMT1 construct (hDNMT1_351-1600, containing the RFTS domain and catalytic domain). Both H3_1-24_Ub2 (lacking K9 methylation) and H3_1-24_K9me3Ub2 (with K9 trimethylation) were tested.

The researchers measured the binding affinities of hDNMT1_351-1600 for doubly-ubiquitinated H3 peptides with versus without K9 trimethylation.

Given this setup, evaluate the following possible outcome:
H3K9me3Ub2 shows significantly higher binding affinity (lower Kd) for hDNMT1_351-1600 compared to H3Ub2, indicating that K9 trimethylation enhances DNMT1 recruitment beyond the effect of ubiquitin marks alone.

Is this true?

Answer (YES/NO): YES